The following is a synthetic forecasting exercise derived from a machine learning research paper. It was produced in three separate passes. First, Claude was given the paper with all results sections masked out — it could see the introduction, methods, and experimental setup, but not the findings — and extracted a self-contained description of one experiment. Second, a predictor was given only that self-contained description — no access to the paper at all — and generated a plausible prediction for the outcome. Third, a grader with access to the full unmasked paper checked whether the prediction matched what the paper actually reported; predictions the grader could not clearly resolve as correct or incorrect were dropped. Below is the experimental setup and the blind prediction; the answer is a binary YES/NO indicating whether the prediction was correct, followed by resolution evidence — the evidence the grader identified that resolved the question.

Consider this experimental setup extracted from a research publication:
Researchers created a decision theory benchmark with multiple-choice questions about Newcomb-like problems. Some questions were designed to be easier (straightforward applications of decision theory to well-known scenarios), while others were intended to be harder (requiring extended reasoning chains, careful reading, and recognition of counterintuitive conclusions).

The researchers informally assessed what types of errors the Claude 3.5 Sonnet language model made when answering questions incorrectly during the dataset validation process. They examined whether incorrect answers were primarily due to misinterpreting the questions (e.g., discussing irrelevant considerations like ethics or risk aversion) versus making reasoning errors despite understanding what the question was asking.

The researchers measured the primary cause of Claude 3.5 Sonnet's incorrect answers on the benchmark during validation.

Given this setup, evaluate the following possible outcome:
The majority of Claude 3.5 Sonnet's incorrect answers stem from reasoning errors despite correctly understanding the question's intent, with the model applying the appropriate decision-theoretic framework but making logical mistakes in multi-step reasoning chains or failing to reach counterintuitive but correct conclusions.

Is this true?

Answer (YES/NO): YES